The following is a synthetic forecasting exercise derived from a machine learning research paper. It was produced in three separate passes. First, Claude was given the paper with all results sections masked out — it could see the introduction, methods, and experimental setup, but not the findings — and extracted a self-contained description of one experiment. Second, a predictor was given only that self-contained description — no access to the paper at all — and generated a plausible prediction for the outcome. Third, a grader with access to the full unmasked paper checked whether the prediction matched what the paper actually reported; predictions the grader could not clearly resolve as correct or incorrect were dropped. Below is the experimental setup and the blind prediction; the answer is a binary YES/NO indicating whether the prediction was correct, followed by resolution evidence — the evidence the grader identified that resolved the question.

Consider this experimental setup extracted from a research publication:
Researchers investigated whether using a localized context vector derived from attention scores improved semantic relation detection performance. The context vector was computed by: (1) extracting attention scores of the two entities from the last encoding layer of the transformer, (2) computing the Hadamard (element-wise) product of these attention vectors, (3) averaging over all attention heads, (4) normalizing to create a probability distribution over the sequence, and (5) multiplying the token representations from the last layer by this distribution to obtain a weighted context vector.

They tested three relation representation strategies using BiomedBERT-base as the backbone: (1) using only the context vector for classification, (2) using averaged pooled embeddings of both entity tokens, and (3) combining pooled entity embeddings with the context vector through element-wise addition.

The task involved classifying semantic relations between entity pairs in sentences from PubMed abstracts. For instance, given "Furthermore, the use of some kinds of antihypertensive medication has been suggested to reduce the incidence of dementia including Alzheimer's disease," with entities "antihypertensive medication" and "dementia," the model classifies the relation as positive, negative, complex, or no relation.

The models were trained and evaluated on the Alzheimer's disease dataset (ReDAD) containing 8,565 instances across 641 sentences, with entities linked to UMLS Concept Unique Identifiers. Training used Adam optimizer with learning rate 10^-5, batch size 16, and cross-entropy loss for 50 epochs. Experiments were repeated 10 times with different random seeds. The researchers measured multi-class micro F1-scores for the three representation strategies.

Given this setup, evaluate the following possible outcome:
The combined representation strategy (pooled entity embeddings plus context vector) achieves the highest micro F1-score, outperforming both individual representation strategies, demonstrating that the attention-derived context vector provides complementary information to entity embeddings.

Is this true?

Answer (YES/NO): NO